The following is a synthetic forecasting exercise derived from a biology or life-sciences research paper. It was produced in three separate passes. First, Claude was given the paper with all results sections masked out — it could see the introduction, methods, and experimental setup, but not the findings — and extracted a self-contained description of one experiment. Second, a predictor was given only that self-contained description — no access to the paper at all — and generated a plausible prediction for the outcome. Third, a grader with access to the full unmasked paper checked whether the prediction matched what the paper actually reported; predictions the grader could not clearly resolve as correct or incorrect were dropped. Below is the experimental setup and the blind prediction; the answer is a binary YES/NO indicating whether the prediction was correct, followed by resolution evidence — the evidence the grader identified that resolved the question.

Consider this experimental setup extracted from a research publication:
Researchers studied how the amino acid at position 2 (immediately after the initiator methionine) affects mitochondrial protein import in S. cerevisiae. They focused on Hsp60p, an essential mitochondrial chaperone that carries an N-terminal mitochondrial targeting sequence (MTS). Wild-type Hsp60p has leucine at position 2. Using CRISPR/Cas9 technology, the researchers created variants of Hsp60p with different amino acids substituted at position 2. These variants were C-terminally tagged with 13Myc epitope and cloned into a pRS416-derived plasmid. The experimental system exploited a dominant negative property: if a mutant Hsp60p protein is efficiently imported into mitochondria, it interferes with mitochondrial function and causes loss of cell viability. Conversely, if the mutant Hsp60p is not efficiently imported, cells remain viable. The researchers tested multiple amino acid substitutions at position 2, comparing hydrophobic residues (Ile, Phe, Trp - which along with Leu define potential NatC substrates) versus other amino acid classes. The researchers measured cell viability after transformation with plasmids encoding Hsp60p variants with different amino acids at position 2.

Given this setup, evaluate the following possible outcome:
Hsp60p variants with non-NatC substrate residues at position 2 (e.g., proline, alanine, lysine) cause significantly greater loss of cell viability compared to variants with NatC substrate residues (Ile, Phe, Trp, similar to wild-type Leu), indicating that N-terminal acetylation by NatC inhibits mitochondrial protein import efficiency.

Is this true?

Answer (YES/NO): NO